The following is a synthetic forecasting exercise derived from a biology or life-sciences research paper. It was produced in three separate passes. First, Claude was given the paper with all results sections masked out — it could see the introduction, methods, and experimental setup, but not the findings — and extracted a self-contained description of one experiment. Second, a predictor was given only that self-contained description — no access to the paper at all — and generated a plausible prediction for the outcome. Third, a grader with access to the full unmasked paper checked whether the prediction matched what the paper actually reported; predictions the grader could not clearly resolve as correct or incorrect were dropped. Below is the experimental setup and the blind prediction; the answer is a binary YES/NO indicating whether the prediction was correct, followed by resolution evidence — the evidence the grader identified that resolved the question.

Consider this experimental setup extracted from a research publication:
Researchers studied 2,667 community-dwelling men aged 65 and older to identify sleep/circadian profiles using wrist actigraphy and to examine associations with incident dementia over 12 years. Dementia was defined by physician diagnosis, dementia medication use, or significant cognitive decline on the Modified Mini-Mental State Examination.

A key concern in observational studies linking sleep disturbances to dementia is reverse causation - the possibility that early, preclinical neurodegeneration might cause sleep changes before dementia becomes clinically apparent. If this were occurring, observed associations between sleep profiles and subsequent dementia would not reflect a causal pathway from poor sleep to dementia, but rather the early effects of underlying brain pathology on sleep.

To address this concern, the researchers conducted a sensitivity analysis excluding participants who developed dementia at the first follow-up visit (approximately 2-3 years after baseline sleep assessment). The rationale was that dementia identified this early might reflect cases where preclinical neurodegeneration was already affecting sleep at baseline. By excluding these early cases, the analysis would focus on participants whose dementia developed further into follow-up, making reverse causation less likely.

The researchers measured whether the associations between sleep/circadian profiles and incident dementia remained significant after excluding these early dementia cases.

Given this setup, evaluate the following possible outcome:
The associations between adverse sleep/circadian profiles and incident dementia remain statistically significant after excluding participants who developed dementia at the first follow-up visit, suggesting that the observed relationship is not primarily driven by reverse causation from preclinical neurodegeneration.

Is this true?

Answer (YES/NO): YES